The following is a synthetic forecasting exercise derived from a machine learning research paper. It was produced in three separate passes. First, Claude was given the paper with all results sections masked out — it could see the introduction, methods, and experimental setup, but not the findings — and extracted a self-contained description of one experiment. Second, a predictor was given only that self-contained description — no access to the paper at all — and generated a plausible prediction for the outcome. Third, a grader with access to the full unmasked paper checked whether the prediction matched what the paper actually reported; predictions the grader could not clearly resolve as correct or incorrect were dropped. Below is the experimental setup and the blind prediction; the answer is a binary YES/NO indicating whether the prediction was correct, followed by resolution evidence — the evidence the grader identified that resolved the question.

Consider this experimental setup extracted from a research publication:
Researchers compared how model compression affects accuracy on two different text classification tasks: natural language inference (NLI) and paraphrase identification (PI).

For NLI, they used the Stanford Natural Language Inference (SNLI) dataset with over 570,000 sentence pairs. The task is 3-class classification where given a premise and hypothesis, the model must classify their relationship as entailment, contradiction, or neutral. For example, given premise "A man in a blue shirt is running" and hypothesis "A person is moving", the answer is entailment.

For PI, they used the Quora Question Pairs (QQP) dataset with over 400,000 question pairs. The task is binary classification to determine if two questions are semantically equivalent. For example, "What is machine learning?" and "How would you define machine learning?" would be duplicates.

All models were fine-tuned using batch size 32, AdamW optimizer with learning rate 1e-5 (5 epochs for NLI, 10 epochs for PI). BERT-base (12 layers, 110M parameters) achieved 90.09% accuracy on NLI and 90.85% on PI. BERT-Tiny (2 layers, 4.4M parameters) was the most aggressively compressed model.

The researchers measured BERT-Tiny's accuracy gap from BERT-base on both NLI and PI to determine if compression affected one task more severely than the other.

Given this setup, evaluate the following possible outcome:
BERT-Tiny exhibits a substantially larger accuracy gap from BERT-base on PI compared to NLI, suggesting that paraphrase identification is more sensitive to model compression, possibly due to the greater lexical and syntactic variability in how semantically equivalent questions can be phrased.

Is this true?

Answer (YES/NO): NO